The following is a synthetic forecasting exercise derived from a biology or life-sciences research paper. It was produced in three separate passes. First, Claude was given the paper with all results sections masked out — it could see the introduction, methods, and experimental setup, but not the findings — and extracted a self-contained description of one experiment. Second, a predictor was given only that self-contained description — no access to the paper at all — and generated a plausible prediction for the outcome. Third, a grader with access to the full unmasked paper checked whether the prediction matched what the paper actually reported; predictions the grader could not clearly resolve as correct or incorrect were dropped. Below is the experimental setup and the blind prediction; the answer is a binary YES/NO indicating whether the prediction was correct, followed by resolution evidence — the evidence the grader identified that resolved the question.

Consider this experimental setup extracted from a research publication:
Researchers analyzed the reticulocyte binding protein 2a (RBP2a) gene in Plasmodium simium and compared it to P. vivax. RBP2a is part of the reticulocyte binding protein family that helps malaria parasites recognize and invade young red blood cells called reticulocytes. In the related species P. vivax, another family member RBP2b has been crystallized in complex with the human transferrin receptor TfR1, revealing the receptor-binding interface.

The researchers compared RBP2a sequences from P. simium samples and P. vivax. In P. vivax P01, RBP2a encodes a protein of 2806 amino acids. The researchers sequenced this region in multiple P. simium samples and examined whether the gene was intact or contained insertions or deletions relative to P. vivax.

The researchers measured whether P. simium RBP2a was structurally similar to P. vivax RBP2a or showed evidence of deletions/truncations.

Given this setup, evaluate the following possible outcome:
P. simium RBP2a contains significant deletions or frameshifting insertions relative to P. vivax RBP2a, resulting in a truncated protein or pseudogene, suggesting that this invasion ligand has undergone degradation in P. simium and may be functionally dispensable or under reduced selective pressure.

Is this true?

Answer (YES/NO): NO